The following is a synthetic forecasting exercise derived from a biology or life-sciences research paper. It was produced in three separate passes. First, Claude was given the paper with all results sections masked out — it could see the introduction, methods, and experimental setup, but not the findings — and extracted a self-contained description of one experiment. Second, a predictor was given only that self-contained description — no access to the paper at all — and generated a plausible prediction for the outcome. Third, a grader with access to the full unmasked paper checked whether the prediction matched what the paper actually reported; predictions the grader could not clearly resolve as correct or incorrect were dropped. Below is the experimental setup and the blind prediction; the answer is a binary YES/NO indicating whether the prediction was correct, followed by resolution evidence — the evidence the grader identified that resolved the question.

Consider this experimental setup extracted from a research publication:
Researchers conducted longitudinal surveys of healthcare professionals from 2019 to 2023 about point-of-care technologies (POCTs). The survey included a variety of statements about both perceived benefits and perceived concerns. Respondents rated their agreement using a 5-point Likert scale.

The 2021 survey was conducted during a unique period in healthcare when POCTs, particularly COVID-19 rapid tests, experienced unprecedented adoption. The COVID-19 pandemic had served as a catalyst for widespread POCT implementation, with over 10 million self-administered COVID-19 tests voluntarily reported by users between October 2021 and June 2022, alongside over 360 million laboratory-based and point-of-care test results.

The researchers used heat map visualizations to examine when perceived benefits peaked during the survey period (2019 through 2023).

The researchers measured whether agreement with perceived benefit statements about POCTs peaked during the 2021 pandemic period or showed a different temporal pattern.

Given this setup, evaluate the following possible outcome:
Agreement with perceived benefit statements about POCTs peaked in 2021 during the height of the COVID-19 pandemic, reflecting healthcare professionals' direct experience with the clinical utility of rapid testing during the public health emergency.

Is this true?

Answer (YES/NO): YES